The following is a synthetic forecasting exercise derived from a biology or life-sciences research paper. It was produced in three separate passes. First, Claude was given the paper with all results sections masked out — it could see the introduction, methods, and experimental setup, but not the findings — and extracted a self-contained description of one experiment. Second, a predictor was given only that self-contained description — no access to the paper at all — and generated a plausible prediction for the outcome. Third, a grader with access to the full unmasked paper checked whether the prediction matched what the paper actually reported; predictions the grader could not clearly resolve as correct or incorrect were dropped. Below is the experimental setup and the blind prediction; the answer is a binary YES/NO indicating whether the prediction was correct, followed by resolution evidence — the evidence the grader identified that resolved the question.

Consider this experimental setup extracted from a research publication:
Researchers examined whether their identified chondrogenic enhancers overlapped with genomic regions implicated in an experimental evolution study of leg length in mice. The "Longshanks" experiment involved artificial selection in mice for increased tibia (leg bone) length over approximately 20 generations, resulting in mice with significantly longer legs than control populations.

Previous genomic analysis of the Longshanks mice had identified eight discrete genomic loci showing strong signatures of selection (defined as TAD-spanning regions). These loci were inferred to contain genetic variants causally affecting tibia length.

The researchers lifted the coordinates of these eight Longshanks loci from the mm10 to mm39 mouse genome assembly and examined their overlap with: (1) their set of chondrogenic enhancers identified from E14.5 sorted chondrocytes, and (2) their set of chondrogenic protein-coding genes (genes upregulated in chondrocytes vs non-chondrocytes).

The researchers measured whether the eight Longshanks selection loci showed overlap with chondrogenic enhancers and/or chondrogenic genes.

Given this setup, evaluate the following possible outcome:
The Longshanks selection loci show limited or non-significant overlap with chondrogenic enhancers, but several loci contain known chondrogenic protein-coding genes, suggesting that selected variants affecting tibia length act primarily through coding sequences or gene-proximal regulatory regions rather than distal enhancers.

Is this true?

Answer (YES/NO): NO